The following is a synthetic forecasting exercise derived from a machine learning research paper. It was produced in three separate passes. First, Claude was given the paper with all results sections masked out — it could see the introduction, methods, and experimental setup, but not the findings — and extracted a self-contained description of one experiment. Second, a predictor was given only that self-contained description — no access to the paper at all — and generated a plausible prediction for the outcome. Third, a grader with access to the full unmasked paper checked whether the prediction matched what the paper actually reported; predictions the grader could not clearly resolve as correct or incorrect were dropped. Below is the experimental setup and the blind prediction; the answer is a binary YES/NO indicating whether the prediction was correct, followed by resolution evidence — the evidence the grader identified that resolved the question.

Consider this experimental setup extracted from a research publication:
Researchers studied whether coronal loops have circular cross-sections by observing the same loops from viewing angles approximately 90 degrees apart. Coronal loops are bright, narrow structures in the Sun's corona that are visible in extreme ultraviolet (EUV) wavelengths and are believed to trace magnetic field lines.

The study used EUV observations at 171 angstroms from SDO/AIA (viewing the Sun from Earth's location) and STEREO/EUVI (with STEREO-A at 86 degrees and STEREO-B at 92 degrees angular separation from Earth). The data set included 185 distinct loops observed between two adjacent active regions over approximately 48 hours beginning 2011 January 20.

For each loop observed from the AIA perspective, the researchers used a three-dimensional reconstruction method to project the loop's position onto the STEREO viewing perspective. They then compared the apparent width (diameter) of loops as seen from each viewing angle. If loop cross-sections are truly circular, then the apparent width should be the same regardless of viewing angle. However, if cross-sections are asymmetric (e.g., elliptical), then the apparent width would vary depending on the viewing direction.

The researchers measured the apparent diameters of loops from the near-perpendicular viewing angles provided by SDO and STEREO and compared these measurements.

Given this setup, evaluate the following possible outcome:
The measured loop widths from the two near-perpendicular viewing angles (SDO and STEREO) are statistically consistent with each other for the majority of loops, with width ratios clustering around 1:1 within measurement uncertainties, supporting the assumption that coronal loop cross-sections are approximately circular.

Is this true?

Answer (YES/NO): NO